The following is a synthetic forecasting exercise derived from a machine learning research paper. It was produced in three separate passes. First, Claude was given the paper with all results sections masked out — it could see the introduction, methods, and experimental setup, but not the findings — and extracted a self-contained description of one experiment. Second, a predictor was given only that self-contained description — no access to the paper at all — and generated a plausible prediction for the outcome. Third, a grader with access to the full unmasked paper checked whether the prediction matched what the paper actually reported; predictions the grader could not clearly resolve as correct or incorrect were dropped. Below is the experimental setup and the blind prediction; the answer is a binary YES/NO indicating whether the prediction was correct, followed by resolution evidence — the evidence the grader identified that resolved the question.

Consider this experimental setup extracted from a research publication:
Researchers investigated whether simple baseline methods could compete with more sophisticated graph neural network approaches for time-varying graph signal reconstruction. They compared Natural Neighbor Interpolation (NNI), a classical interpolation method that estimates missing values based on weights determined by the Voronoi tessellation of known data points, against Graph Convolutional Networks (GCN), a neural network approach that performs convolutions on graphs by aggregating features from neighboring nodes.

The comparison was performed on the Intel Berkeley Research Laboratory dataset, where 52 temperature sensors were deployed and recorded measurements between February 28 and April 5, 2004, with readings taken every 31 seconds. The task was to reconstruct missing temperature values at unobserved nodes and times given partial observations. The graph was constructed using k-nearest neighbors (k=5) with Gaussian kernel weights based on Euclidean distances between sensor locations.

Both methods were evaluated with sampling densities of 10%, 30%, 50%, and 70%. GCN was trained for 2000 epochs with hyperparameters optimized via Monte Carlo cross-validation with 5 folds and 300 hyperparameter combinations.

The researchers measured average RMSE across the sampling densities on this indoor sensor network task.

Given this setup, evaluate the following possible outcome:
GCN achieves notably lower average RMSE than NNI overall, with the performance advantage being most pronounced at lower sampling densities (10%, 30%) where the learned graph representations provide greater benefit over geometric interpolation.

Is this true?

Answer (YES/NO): NO